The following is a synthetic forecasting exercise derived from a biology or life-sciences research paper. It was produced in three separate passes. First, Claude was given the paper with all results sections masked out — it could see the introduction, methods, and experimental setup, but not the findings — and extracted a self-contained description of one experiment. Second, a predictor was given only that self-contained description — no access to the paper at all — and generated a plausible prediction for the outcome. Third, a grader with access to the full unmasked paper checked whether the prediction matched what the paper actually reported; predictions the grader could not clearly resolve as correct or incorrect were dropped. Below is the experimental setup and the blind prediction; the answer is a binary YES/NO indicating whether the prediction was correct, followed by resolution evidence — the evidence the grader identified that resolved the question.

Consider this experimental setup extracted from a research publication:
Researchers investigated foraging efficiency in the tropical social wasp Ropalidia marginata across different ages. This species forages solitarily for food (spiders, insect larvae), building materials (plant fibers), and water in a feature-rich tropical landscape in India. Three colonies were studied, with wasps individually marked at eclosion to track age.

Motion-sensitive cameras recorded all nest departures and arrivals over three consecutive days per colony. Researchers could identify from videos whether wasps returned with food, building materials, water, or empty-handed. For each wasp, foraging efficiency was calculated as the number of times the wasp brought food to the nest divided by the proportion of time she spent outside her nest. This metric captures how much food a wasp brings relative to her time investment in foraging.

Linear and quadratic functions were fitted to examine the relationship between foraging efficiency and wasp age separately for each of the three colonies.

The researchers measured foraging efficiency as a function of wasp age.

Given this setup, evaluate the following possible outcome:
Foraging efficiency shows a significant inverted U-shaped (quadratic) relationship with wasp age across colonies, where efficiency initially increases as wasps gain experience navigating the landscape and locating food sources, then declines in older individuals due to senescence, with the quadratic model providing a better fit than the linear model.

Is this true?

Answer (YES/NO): NO